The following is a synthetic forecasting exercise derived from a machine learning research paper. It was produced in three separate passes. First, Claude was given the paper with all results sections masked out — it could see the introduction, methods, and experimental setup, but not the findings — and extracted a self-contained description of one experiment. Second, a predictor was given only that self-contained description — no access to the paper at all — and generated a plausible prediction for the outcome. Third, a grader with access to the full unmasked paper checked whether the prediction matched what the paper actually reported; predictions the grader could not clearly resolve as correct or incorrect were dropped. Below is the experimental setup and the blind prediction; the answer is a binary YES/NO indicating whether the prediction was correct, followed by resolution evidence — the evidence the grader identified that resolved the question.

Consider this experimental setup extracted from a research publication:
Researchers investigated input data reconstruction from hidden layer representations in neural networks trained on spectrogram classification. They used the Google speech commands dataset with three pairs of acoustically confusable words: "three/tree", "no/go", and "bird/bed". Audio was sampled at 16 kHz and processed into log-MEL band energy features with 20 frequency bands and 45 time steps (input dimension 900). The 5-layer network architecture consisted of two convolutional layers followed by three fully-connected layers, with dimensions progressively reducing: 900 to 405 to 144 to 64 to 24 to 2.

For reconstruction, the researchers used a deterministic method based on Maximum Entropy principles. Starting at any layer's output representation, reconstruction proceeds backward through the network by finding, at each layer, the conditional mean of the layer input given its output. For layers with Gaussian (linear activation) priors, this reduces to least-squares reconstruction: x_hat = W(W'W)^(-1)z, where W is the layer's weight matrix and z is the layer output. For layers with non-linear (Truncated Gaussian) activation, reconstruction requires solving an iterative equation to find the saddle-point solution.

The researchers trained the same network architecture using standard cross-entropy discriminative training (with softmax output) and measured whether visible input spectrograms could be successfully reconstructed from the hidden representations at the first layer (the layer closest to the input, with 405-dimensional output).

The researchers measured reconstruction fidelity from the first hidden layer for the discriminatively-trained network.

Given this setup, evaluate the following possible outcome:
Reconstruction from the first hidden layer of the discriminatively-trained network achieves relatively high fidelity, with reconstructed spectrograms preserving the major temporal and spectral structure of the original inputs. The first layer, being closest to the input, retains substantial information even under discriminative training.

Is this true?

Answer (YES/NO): NO